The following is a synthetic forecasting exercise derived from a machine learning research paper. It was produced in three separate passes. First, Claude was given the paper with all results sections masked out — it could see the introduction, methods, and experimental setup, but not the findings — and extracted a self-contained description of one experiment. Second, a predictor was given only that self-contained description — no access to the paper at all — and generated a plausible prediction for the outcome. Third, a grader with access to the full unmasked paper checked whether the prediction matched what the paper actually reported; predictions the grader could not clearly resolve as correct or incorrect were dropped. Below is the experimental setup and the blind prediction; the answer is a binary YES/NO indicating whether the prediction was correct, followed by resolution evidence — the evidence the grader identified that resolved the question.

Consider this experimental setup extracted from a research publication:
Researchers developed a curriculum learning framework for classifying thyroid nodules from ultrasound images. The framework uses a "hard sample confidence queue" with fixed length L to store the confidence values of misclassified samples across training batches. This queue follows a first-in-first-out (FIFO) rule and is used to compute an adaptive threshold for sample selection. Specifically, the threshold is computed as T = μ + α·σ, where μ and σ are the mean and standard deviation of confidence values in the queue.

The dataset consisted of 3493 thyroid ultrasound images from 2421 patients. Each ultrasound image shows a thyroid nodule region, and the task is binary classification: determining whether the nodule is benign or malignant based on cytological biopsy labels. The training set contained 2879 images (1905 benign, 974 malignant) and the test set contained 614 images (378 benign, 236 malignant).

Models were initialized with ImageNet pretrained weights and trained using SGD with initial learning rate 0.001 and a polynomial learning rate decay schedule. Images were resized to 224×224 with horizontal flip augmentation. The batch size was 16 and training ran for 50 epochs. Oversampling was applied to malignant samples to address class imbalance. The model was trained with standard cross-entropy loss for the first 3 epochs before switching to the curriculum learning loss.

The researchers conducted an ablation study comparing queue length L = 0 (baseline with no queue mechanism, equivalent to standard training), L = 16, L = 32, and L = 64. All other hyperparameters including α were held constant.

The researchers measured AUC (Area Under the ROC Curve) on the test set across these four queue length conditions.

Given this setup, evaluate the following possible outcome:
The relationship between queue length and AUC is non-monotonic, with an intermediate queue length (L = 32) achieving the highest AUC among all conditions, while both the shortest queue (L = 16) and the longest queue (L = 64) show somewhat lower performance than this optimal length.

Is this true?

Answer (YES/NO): YES